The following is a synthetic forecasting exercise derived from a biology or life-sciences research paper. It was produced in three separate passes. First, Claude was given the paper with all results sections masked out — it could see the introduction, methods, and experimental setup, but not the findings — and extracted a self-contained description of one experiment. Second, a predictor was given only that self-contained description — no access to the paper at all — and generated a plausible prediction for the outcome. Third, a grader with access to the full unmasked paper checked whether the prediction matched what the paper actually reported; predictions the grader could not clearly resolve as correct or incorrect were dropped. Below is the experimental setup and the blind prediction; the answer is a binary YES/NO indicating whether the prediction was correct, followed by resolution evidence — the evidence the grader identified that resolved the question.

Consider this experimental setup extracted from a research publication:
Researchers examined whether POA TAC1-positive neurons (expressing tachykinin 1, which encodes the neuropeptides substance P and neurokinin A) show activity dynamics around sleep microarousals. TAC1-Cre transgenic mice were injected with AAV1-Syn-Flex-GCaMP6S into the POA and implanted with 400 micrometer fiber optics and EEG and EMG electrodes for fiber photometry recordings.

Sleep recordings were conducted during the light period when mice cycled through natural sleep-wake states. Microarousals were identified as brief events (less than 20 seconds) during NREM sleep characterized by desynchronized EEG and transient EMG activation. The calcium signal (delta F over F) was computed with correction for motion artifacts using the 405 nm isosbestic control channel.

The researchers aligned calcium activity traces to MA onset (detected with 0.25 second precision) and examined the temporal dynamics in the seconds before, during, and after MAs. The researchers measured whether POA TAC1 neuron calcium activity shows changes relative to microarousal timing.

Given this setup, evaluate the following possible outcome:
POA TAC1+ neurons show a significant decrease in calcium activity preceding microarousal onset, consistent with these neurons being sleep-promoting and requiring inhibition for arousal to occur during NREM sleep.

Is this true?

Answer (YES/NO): NO